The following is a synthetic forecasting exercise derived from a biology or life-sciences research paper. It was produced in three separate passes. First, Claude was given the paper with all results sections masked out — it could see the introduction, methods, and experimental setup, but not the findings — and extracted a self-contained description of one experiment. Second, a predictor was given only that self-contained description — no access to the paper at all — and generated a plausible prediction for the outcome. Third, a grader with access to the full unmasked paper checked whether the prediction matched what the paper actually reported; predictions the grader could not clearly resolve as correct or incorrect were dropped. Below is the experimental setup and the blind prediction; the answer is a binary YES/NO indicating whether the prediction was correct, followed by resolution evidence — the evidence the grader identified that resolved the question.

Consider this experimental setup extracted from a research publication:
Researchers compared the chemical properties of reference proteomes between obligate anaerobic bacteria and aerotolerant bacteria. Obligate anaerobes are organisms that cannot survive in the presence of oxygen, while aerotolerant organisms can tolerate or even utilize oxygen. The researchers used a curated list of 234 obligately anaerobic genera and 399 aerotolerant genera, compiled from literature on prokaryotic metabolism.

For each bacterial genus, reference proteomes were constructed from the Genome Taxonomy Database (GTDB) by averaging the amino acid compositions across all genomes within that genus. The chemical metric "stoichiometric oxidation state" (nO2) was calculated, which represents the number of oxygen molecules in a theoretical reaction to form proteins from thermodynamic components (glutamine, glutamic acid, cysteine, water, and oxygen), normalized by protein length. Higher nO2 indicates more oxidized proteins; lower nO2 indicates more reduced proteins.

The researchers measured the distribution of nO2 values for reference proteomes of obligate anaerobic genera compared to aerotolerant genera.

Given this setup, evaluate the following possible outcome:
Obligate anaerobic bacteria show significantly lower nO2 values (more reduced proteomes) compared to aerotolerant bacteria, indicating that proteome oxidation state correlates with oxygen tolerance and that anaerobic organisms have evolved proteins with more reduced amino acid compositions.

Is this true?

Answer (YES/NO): YES